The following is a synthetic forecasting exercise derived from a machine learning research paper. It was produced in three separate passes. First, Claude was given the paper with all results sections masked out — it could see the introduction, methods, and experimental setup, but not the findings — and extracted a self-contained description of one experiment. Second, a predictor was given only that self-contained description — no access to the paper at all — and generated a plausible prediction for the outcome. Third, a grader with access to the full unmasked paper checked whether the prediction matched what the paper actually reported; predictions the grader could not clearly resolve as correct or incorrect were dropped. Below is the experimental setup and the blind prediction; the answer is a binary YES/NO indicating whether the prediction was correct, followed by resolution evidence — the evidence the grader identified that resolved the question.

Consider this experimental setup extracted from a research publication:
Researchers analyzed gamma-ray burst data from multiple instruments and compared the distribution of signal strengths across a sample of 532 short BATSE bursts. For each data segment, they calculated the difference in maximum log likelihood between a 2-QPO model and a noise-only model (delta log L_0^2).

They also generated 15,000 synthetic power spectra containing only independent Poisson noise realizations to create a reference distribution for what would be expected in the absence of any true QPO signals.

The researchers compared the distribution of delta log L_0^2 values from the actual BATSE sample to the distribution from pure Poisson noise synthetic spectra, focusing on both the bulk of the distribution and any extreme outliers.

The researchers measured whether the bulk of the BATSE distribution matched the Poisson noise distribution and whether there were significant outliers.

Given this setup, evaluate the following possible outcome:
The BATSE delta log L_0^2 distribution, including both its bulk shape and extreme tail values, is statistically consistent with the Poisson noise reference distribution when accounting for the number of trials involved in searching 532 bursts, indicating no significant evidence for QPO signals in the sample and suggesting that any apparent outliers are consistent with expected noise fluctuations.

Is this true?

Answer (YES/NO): NO